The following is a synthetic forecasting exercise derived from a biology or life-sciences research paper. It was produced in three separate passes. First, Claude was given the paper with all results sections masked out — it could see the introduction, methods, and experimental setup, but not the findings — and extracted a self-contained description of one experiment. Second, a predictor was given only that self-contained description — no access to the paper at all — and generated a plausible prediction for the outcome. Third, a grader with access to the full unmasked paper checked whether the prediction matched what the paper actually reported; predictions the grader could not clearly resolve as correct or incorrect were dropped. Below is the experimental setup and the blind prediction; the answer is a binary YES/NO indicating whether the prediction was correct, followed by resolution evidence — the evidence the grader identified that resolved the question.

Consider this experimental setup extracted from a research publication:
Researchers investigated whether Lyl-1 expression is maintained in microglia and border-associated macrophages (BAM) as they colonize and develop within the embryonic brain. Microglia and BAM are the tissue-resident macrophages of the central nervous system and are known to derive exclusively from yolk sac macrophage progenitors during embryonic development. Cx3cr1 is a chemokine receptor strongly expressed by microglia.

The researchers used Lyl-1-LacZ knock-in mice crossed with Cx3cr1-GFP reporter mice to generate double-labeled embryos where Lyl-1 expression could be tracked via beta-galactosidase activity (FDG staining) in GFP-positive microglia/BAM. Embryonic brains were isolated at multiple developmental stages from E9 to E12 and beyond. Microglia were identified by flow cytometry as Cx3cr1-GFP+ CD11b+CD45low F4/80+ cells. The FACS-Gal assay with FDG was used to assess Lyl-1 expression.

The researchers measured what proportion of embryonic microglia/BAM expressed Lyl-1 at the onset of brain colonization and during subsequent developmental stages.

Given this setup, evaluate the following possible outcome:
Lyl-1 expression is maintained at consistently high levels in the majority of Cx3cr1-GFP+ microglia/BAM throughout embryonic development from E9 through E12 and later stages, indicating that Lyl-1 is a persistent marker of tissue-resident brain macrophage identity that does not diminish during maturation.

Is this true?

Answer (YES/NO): YES